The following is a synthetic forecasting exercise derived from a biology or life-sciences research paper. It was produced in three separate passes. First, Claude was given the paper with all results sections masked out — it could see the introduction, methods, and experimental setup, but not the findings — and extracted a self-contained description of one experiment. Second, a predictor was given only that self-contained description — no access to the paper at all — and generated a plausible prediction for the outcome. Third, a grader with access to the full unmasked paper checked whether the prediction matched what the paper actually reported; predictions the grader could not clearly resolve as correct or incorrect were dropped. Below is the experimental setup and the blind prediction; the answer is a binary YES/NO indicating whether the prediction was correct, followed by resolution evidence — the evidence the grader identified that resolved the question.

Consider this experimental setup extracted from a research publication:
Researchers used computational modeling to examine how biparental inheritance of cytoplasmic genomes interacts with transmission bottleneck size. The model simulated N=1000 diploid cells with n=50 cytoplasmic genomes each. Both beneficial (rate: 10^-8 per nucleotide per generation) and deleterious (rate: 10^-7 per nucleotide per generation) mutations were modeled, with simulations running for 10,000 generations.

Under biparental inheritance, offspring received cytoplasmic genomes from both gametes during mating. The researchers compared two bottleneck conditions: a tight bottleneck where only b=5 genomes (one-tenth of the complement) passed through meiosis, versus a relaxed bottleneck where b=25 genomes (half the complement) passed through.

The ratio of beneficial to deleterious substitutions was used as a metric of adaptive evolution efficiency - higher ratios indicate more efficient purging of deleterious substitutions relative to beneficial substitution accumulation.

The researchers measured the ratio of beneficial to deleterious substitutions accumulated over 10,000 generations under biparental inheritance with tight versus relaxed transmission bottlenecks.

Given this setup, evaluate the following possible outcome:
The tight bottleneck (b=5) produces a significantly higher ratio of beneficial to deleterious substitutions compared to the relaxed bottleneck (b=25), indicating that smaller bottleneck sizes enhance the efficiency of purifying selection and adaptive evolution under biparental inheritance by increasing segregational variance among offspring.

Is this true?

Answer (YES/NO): YES